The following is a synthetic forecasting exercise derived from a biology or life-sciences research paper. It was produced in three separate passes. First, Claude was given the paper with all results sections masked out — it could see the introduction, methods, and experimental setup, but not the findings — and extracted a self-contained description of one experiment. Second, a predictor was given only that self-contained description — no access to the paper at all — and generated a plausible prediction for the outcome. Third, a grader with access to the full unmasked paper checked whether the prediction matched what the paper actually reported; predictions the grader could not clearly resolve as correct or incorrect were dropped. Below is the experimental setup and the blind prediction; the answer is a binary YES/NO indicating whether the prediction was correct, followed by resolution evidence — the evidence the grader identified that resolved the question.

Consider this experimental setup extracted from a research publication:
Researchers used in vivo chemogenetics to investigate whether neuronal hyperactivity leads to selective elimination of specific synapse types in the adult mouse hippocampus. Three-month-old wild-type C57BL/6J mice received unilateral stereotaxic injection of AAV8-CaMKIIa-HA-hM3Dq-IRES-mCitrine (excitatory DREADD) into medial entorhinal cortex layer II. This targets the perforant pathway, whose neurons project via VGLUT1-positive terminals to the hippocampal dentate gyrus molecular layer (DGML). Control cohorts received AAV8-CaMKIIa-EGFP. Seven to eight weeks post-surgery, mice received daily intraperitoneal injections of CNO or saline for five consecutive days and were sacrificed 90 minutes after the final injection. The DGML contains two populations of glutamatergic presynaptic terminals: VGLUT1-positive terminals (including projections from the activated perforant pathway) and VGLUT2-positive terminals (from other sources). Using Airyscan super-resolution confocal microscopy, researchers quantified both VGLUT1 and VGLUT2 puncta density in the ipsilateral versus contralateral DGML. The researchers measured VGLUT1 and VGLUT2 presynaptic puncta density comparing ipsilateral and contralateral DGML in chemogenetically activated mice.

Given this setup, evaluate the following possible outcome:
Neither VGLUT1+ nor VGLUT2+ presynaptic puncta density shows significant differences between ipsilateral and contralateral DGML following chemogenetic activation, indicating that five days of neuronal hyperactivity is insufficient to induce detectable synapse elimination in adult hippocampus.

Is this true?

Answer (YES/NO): NO